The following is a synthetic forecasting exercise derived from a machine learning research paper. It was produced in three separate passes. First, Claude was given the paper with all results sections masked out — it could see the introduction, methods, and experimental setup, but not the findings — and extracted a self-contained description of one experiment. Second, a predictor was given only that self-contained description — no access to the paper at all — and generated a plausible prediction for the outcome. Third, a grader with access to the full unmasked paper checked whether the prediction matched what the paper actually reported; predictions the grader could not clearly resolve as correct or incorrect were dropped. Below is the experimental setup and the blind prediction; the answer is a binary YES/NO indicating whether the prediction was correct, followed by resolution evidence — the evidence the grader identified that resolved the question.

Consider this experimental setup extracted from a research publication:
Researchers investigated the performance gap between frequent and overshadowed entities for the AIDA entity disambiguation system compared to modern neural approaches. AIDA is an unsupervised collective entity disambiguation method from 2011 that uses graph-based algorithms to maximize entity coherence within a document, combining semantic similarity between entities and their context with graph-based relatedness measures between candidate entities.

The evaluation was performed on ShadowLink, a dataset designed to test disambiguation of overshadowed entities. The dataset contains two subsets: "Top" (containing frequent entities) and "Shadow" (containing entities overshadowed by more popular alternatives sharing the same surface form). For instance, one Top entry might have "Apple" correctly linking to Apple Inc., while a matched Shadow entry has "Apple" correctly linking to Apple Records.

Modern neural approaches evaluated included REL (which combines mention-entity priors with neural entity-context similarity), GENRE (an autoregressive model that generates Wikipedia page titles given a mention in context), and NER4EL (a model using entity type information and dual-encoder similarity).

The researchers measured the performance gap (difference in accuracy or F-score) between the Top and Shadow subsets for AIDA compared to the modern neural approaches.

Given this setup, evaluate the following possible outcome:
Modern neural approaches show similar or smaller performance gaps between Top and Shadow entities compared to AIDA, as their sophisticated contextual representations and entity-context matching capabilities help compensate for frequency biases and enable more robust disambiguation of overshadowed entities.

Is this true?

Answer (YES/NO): NO